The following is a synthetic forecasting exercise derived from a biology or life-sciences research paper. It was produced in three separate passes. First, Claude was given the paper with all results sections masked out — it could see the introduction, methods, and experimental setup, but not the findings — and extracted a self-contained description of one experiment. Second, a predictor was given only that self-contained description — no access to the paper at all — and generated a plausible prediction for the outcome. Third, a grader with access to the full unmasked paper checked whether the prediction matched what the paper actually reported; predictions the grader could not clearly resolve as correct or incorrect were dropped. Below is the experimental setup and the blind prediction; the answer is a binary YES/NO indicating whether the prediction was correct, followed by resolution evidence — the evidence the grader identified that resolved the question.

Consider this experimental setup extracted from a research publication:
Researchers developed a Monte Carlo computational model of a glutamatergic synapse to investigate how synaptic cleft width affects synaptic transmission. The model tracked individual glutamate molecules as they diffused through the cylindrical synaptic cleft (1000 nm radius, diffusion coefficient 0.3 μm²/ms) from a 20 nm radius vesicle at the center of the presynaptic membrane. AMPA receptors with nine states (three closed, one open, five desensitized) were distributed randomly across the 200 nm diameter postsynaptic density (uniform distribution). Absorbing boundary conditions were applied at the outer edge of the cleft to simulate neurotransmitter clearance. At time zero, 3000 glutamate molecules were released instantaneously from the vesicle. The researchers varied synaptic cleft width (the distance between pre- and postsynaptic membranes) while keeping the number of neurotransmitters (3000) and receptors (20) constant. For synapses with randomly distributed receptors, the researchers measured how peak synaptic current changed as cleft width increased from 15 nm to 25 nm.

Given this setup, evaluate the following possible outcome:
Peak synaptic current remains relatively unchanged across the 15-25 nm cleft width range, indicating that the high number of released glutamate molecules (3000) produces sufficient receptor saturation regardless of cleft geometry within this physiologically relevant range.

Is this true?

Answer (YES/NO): NO